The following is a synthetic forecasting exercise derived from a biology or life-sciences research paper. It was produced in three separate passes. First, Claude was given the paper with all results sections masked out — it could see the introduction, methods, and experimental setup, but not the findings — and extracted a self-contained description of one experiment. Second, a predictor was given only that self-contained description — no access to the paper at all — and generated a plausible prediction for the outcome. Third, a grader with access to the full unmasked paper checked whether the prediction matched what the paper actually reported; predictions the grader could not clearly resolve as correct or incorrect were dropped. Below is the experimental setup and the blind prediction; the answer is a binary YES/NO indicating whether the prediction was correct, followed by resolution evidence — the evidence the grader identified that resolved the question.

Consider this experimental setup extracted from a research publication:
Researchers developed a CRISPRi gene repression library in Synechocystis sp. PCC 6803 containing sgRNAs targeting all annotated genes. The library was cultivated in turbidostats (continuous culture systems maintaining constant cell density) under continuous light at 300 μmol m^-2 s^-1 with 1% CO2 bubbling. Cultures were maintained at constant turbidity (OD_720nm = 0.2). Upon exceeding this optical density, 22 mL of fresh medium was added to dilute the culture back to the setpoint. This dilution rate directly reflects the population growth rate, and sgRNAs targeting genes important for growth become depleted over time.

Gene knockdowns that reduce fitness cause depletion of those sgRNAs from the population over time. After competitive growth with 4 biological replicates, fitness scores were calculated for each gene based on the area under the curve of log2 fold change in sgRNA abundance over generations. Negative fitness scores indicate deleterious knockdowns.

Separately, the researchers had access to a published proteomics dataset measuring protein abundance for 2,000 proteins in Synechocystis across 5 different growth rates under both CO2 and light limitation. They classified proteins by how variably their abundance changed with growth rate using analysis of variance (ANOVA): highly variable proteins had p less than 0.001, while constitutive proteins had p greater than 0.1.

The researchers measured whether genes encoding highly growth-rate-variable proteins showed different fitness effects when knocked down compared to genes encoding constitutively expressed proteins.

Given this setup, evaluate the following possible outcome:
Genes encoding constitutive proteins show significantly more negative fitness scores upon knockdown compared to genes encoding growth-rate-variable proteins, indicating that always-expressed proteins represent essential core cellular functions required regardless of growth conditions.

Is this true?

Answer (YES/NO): NO